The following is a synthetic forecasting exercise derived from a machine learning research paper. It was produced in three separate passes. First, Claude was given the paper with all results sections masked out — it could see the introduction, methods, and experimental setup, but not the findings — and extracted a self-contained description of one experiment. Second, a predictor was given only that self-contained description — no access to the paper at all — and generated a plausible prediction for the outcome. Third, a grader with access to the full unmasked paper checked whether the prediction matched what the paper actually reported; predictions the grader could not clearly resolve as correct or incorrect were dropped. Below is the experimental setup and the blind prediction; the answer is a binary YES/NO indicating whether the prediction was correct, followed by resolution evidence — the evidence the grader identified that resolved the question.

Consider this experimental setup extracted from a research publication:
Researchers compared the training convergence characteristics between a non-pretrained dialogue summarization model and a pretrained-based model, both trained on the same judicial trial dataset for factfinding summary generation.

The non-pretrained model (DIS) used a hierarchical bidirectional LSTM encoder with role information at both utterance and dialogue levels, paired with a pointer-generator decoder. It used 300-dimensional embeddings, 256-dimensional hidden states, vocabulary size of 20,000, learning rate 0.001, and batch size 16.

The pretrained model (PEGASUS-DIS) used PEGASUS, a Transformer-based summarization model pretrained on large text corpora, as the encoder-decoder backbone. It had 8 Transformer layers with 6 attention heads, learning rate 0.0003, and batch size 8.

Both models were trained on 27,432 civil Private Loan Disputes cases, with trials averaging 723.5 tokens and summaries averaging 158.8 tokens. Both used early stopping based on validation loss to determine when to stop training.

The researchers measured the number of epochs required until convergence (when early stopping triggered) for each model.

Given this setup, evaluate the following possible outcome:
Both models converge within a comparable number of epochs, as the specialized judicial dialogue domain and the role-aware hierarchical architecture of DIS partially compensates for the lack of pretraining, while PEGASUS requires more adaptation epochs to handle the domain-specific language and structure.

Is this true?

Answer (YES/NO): NO